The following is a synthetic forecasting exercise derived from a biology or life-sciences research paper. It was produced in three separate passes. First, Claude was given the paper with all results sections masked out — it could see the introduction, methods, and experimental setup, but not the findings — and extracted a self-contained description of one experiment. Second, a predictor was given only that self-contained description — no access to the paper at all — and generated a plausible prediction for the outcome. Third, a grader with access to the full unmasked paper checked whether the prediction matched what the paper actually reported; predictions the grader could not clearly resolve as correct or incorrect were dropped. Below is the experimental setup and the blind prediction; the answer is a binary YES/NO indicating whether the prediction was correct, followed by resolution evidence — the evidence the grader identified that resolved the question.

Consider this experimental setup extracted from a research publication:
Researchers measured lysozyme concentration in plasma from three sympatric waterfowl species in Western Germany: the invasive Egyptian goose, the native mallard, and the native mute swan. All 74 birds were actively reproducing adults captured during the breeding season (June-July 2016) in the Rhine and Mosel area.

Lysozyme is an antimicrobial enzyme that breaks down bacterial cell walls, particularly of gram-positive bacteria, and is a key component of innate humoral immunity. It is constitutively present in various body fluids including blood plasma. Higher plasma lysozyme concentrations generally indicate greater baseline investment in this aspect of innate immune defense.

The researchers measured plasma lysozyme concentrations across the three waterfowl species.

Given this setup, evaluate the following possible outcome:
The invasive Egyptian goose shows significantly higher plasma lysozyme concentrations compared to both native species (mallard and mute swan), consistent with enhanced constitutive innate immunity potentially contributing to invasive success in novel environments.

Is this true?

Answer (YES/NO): NO